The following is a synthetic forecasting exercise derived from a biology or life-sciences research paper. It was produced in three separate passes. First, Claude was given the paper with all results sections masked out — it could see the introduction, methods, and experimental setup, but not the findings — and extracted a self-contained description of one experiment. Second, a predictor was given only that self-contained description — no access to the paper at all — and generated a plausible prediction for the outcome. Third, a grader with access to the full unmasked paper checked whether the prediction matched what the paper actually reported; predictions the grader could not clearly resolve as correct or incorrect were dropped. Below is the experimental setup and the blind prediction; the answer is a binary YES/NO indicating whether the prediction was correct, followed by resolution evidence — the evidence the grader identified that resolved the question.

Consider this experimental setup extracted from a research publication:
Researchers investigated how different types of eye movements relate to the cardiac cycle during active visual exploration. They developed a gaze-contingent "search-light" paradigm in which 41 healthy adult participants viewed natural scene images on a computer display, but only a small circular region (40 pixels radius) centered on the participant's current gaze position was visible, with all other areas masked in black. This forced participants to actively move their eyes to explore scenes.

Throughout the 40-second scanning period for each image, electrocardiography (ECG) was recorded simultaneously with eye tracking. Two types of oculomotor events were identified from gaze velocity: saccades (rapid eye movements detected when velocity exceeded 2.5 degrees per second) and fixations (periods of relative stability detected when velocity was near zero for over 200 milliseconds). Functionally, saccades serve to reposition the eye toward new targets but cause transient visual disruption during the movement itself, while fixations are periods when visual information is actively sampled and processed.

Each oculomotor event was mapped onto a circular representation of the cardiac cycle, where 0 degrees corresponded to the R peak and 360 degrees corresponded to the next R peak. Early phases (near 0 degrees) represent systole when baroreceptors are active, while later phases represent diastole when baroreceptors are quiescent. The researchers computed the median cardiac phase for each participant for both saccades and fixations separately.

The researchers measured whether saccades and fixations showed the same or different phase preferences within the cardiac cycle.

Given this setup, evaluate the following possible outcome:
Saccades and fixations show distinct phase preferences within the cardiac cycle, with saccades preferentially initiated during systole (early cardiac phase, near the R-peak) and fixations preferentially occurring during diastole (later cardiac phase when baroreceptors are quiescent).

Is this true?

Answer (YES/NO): YES